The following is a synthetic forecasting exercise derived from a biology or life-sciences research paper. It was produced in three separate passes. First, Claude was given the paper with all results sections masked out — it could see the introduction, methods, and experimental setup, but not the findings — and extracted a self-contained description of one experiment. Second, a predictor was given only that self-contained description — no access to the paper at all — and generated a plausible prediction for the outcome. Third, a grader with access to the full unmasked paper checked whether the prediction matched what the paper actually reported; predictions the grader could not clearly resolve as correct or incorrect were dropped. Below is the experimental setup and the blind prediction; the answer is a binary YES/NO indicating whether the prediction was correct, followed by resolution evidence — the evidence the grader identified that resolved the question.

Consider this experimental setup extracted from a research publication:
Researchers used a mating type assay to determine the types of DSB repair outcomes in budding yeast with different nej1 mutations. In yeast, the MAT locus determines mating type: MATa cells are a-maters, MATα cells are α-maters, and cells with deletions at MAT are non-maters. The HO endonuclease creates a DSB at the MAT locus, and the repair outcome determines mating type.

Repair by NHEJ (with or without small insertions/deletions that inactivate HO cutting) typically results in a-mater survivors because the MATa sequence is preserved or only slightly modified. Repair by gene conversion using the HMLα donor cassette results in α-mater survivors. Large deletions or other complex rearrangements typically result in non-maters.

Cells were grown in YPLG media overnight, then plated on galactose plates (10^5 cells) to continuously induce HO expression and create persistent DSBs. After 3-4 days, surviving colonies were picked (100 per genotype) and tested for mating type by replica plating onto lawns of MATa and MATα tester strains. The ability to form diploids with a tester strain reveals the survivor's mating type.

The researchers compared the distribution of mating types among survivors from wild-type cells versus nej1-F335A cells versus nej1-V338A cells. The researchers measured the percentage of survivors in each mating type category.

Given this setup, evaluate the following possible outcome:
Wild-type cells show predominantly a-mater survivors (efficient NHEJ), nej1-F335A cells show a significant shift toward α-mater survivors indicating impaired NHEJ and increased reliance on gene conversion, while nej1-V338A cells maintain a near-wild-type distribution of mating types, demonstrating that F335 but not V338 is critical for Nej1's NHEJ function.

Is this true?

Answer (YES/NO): NO